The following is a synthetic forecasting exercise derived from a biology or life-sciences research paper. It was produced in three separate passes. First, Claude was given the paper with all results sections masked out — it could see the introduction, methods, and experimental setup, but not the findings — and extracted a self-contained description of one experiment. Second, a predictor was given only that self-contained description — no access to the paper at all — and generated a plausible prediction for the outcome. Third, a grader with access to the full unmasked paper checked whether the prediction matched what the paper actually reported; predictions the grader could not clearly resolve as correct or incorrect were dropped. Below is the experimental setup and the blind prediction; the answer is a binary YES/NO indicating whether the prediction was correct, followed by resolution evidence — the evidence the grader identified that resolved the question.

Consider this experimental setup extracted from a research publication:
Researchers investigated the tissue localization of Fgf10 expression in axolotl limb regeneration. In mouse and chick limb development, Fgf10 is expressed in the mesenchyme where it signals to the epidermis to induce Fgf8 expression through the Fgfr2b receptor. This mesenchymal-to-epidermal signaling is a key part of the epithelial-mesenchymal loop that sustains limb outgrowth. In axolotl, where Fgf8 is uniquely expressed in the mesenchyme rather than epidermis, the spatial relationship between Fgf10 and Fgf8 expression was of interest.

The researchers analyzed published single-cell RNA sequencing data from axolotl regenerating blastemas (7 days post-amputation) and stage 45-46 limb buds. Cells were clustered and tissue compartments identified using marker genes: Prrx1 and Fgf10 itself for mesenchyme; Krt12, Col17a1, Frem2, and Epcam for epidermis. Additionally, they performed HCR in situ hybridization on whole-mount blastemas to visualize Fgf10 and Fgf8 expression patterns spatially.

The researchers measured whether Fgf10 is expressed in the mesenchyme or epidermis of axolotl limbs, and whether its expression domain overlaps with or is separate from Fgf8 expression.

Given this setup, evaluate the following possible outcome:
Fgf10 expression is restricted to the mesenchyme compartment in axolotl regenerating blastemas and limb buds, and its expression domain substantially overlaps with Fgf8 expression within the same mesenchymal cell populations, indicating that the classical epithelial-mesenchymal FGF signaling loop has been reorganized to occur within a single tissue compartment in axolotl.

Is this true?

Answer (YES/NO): NO